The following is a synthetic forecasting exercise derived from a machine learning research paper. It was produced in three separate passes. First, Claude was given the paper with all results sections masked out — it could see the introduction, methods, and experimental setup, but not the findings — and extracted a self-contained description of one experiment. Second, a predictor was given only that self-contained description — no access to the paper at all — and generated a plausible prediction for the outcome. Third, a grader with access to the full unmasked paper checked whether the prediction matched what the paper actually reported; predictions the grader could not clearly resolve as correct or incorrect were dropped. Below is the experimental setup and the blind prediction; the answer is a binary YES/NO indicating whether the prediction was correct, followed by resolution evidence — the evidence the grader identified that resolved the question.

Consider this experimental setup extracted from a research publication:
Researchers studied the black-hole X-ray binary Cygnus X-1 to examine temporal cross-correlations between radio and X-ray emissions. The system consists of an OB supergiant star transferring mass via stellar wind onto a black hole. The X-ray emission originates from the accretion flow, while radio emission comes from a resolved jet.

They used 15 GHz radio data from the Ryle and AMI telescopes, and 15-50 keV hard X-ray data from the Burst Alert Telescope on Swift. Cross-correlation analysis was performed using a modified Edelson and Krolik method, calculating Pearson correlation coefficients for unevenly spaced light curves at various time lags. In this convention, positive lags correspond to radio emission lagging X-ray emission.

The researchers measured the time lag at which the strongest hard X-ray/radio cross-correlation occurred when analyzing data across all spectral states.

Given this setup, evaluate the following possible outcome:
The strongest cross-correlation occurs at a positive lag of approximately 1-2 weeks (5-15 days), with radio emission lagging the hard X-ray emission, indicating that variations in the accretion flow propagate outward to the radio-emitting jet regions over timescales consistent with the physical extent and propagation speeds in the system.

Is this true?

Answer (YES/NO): NO